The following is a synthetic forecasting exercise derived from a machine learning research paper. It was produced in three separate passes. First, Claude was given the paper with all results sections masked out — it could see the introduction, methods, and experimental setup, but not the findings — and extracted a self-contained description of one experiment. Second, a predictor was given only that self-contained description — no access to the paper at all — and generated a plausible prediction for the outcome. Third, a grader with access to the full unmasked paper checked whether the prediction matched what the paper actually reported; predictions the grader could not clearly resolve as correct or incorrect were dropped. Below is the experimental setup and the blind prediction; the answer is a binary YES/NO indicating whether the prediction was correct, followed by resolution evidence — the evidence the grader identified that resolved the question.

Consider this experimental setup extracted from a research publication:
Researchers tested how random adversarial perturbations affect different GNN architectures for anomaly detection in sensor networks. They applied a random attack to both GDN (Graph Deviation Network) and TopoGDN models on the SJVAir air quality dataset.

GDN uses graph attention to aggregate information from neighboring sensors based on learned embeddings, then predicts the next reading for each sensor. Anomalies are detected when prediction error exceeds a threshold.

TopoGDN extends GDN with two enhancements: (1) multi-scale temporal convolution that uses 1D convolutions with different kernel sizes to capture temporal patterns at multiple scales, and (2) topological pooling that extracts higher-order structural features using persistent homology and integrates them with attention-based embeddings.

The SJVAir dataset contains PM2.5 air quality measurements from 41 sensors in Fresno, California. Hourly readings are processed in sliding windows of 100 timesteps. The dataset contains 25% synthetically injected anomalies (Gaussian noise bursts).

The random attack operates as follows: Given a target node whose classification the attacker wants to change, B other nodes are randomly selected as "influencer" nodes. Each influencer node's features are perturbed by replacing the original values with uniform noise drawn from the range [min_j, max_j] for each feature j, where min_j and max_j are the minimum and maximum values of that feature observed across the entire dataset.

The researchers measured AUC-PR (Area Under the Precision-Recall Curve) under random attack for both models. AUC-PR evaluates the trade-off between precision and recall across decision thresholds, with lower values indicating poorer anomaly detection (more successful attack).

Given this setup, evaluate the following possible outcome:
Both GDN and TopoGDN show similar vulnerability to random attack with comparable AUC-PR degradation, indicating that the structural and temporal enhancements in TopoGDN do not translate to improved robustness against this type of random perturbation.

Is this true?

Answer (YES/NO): NO